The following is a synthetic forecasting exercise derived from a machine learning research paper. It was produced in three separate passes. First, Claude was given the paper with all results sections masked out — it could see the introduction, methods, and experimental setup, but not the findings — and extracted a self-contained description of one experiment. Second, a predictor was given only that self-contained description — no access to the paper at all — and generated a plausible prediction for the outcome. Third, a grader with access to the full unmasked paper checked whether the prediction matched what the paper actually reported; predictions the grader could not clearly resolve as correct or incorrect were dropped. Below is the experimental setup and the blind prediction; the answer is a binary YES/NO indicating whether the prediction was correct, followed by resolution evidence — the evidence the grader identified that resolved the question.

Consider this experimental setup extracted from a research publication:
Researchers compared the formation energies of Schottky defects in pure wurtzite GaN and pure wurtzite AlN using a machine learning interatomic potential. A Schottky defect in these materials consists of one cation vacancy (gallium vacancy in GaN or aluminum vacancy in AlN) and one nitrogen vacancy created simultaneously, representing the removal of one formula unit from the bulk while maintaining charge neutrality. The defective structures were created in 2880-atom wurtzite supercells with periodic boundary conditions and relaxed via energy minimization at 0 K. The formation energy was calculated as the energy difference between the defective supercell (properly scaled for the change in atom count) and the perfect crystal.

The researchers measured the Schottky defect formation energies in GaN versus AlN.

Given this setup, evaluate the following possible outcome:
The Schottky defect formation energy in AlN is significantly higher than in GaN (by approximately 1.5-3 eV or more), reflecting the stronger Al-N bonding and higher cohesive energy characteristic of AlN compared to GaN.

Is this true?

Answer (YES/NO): NO